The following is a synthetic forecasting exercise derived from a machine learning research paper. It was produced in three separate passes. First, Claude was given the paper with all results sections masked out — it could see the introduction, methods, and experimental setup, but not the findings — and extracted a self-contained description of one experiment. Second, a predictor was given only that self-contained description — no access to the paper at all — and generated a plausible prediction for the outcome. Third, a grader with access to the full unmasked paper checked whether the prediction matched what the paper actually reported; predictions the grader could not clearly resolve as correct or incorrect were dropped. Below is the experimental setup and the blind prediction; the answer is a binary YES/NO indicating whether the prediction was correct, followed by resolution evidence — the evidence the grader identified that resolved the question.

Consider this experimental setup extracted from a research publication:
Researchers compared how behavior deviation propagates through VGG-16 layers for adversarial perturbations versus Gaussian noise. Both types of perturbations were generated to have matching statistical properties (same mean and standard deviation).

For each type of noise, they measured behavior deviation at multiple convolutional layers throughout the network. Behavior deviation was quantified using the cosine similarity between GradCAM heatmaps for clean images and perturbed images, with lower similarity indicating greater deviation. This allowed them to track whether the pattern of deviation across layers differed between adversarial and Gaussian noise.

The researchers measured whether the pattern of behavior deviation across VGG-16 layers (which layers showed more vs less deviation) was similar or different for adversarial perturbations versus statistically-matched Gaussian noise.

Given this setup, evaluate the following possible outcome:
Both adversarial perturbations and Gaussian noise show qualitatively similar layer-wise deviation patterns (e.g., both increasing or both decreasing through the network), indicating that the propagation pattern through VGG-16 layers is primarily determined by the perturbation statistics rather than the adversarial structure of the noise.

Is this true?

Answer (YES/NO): NO